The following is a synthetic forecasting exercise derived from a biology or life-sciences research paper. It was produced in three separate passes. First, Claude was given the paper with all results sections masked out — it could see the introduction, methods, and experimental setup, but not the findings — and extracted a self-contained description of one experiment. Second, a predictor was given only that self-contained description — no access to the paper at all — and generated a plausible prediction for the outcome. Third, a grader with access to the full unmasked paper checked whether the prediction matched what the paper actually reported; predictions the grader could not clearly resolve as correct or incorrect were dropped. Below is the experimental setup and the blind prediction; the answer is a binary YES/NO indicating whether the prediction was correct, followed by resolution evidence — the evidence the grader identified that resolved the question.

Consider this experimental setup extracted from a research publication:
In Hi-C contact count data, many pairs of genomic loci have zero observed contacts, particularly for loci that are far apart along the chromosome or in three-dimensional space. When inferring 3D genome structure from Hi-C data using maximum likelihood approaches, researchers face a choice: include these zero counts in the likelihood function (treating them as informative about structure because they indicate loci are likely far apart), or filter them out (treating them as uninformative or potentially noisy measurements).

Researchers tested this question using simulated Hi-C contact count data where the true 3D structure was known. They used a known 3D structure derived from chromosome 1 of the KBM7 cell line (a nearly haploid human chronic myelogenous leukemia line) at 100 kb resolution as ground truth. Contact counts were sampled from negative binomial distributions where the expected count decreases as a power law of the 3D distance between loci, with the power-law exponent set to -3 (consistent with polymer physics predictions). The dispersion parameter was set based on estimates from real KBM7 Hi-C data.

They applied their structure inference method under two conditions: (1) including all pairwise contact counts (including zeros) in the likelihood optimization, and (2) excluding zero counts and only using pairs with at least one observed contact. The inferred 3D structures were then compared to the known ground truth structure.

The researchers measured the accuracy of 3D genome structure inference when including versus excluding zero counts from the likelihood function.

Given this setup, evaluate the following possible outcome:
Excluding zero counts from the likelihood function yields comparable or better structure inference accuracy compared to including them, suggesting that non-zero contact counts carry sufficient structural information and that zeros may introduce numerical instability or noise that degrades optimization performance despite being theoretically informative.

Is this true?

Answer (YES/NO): NO